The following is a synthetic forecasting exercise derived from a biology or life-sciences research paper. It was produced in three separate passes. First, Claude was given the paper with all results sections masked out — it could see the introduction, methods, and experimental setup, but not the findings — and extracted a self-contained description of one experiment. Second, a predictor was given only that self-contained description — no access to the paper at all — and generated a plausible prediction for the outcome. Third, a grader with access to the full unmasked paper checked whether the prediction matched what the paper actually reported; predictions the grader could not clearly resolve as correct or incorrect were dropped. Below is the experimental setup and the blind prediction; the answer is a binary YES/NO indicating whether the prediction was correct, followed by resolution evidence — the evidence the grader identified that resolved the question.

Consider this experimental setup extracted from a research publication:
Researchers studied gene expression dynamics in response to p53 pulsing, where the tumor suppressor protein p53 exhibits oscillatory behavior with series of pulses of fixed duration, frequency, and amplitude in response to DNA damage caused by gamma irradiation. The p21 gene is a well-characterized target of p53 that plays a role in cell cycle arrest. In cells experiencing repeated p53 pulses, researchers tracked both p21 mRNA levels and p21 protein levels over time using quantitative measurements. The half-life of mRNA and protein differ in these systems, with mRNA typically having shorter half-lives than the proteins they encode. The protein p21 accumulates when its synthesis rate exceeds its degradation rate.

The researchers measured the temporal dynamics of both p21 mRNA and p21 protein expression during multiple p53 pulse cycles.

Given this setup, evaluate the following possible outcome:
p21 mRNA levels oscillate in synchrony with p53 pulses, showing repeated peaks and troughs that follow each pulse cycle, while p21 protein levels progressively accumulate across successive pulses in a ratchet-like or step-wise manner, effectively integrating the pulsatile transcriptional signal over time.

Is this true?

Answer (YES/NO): YES